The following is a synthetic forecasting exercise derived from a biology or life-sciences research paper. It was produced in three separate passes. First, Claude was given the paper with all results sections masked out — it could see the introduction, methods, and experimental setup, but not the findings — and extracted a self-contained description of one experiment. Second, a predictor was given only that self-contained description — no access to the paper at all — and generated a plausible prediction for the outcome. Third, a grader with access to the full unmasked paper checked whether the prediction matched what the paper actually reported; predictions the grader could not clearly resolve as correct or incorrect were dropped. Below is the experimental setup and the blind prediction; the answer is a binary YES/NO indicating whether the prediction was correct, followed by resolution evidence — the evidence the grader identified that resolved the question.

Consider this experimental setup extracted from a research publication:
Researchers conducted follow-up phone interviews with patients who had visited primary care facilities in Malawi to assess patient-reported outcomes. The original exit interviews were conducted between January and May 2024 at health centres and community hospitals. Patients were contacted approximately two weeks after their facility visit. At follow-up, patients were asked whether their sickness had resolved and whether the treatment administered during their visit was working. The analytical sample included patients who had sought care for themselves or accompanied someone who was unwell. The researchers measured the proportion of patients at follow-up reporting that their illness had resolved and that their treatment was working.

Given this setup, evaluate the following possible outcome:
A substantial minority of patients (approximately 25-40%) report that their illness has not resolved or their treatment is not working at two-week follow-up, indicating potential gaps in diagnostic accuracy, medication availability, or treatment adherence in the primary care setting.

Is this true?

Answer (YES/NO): NO